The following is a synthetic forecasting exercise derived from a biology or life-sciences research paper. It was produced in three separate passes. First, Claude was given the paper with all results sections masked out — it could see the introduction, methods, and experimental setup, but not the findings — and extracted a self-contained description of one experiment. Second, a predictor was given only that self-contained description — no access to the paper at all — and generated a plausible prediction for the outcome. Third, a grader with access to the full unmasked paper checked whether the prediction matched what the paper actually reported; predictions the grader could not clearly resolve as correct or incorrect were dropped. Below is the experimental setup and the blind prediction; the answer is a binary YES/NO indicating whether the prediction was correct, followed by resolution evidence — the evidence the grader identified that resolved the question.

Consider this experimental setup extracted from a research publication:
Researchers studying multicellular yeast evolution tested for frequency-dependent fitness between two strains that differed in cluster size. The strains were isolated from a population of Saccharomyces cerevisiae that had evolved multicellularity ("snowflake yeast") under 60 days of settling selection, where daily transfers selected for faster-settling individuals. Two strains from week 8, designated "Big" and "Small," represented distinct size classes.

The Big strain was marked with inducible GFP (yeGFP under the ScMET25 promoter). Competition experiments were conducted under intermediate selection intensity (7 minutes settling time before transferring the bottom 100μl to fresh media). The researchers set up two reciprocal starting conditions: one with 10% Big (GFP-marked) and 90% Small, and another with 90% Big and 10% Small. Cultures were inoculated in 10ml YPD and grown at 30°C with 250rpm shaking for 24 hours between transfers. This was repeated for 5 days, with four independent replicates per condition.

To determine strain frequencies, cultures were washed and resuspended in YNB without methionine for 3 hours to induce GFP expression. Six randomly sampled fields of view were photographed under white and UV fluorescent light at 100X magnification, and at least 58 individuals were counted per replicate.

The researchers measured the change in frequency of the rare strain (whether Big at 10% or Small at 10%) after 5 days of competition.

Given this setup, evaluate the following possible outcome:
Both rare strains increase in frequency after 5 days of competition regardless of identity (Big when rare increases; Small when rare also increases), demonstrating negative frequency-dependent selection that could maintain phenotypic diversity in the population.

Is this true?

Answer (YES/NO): YES